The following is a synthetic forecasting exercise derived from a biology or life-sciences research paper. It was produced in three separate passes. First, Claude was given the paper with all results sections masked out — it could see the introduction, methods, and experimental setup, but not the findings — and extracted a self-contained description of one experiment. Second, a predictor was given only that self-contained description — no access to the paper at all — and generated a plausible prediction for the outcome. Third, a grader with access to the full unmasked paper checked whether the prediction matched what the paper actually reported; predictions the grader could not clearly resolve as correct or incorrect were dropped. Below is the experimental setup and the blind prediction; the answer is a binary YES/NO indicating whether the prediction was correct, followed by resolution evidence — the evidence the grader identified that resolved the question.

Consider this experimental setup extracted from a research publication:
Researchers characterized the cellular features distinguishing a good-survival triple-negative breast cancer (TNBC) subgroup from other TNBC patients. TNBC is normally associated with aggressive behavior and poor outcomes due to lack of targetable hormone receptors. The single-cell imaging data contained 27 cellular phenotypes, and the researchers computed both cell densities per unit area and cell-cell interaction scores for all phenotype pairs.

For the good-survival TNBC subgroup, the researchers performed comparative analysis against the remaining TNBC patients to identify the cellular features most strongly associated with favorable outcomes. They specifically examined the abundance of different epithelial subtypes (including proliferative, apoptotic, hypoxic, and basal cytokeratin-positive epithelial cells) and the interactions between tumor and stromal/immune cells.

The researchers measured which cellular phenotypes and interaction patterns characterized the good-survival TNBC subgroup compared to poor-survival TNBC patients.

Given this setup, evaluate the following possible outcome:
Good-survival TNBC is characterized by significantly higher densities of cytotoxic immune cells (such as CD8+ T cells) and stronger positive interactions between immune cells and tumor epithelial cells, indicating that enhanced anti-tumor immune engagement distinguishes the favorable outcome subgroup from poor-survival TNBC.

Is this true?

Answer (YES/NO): NO